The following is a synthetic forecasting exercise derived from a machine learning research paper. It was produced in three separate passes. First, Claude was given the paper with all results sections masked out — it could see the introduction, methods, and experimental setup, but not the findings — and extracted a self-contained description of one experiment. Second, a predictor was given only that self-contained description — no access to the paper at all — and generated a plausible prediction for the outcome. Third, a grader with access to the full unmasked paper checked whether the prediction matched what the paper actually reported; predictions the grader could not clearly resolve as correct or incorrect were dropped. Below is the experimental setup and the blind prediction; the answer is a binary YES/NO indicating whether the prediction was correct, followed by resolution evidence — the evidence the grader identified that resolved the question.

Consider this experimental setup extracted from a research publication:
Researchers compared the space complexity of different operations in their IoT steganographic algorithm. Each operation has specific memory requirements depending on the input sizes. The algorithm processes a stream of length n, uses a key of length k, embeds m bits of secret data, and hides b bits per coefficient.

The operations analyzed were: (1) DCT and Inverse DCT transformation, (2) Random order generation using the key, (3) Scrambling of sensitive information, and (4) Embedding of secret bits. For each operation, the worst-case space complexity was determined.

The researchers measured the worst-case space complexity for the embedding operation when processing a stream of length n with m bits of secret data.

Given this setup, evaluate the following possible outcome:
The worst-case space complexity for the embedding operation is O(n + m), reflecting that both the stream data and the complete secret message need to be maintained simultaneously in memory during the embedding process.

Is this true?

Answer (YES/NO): YES